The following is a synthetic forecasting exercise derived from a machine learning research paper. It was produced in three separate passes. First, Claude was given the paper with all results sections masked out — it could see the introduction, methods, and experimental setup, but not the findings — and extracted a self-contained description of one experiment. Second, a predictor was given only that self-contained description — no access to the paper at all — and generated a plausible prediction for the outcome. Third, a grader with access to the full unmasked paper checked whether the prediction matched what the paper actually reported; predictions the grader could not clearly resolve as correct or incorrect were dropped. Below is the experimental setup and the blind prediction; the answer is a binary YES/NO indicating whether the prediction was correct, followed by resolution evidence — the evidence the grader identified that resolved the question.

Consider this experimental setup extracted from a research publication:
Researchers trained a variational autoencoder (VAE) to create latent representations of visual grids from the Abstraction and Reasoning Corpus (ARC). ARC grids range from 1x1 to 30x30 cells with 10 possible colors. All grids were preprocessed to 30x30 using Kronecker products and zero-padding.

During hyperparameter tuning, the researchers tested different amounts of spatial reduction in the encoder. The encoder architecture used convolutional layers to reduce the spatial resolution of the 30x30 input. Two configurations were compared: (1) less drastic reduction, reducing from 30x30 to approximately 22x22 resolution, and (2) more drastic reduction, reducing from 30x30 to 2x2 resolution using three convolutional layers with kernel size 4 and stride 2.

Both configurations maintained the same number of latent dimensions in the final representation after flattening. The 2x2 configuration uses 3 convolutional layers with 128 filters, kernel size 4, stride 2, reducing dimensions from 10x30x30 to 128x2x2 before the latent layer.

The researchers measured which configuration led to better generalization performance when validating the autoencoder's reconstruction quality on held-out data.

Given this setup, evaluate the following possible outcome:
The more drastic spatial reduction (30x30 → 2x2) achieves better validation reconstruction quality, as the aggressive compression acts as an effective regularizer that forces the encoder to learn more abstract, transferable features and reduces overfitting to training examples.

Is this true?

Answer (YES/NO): YES